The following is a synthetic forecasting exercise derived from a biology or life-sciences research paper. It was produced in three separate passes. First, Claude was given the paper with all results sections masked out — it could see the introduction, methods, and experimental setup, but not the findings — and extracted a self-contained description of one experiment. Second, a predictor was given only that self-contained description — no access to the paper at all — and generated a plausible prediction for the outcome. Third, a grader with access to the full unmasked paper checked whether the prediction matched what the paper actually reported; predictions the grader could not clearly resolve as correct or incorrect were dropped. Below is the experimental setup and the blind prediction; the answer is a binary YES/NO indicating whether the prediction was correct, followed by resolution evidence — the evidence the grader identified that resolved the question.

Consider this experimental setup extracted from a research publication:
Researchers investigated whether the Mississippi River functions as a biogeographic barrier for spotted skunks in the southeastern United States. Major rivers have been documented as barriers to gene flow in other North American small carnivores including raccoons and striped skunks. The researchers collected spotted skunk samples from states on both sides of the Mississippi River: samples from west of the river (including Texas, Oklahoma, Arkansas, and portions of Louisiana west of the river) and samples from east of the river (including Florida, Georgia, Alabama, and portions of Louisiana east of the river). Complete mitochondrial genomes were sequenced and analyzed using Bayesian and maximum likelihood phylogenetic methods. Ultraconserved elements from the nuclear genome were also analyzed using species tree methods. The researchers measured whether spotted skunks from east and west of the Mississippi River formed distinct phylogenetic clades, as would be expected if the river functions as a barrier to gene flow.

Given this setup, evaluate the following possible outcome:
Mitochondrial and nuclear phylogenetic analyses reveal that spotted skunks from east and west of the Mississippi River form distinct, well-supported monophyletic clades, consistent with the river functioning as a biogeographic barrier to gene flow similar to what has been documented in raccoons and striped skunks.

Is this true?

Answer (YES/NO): YES